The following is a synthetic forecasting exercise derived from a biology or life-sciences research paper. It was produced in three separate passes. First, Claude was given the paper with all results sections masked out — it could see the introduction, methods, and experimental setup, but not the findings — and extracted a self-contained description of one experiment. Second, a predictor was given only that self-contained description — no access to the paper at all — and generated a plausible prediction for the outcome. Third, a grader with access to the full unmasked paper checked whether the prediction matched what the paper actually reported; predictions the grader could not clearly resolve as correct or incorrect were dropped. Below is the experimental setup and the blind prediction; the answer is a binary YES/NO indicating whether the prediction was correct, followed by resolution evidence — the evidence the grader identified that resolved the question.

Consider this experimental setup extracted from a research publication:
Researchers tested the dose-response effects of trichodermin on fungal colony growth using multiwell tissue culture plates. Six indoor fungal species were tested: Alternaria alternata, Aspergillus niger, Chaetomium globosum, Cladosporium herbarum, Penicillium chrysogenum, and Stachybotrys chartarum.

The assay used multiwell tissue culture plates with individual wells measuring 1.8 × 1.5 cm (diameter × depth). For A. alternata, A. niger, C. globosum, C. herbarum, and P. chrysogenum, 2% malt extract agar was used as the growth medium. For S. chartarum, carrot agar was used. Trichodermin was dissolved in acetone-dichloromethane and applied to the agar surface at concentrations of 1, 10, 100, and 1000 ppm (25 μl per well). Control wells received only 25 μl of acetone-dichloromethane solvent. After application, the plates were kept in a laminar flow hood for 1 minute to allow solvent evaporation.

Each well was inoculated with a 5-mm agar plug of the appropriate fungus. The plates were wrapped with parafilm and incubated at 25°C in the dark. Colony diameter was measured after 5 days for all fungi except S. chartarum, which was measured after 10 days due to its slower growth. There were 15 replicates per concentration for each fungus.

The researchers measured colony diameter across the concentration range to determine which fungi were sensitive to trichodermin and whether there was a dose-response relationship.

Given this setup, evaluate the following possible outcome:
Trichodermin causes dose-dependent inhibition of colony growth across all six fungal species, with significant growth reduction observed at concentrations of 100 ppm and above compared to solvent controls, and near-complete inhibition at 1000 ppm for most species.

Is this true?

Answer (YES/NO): NO